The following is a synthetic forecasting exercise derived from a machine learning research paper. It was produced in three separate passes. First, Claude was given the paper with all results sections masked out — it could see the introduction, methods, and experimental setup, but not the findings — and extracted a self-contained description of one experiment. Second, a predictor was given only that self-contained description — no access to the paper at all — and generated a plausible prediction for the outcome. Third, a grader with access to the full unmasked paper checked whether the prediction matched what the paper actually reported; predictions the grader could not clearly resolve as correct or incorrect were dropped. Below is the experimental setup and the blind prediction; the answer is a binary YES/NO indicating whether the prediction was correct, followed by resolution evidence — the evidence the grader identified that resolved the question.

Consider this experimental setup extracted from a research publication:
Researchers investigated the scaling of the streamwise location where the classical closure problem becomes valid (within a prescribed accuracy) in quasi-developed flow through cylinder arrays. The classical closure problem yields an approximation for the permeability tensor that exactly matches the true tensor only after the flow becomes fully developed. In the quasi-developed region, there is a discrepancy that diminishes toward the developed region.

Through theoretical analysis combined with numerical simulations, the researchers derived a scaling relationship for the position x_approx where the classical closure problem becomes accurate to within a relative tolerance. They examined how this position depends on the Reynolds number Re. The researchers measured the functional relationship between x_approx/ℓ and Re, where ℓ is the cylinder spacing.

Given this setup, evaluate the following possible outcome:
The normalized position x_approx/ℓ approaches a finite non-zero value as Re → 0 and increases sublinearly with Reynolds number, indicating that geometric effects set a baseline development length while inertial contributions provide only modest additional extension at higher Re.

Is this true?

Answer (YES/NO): NO